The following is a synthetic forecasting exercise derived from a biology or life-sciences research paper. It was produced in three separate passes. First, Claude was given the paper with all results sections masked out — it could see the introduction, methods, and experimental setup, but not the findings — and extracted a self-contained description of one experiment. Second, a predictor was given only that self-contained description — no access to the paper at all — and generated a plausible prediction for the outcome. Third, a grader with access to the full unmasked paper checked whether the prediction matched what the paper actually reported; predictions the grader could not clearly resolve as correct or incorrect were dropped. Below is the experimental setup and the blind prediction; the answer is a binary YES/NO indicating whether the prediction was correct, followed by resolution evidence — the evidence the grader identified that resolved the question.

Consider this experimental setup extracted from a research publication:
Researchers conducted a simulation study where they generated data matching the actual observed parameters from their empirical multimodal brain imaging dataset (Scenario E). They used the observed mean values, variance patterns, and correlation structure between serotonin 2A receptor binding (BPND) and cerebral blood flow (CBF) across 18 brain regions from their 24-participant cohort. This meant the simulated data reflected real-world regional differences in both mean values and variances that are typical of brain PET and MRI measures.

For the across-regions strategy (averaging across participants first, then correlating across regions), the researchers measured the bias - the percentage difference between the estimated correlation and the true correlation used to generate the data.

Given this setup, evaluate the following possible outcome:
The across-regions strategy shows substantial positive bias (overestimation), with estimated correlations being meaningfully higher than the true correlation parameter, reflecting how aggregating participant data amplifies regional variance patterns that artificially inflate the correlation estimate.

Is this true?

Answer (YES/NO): YES